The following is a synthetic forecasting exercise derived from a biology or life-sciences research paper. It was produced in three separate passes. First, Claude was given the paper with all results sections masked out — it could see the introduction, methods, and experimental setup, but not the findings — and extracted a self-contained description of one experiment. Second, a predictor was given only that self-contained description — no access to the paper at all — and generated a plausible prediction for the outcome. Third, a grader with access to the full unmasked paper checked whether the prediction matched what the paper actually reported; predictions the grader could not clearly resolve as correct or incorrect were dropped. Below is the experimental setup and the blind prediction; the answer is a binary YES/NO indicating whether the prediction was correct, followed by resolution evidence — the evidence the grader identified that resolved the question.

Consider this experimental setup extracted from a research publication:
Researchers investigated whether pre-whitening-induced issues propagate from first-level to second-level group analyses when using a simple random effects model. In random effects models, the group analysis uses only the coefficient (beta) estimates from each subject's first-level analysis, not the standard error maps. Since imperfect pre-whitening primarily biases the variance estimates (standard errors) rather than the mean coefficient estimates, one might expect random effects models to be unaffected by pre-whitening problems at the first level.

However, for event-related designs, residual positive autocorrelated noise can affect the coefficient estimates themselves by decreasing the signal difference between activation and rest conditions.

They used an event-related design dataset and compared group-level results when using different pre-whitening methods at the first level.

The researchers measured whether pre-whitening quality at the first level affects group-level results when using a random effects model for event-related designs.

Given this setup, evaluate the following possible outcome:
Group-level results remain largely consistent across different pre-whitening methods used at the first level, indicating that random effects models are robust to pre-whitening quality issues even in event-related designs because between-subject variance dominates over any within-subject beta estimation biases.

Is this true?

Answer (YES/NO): NO